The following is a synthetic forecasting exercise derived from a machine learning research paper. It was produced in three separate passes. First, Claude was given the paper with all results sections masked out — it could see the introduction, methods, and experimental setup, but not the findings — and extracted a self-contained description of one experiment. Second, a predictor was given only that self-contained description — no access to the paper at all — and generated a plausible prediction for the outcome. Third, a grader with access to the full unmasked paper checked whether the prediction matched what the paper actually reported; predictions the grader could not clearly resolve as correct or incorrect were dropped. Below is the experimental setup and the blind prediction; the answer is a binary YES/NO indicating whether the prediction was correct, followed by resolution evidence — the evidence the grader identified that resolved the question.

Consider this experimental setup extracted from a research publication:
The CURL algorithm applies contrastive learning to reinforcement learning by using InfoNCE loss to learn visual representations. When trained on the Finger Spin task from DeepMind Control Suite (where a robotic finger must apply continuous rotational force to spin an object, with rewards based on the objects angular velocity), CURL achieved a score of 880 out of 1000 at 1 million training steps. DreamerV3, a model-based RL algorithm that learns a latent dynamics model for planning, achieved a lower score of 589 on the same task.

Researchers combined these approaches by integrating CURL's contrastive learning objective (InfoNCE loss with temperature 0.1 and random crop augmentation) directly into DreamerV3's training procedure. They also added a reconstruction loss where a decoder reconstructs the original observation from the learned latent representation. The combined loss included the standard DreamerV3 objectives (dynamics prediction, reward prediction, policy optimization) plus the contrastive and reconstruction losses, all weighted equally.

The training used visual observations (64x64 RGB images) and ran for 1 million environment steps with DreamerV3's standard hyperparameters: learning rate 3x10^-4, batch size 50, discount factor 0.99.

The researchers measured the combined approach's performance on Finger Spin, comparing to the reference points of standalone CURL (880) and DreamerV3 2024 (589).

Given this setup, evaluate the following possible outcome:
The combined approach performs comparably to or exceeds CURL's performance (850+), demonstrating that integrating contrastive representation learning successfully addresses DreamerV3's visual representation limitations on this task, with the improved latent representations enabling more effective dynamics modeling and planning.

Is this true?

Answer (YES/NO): NO